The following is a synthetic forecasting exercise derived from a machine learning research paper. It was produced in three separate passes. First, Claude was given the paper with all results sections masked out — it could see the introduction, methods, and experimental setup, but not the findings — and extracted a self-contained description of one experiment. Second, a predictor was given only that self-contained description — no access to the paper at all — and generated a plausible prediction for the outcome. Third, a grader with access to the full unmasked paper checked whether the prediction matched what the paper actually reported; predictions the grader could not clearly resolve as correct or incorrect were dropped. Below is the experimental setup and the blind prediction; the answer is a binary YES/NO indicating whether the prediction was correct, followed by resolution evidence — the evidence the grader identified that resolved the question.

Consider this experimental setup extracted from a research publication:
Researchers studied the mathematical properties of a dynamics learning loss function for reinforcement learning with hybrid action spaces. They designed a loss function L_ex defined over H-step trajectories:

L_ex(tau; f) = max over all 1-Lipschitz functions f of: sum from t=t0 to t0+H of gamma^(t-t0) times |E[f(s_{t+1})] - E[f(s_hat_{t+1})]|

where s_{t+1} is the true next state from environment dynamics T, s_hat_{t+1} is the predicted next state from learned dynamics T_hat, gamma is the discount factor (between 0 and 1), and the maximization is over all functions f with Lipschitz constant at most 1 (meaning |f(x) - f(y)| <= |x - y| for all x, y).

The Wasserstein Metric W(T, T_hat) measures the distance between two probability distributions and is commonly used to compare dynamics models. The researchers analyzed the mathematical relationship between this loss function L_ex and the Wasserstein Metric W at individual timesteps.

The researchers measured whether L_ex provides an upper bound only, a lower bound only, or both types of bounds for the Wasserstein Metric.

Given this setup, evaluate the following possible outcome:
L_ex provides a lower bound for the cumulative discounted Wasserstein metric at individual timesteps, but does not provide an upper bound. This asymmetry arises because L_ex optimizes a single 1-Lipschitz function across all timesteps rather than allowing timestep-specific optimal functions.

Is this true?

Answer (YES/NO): NO